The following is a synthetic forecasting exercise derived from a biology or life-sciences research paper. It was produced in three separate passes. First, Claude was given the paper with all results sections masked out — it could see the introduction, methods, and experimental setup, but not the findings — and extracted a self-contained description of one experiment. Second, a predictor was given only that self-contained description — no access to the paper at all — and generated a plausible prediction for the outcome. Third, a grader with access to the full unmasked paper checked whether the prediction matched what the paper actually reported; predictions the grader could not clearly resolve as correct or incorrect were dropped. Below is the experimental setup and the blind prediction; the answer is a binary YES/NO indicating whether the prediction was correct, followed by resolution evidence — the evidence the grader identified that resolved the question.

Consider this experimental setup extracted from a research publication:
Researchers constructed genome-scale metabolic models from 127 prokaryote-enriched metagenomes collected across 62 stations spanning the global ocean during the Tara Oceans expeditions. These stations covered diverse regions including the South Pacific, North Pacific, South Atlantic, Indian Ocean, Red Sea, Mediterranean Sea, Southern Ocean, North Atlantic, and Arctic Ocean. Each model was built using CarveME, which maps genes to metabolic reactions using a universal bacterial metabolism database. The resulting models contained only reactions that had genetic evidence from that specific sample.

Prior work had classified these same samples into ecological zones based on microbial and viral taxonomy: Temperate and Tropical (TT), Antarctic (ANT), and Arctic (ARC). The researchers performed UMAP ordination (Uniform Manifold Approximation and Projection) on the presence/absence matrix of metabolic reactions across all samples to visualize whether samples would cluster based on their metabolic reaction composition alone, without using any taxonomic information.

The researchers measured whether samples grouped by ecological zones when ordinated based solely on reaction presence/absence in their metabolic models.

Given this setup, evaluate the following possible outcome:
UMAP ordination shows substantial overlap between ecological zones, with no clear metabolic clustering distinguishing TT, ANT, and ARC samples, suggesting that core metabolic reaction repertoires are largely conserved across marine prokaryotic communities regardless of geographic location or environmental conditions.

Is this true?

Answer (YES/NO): NO